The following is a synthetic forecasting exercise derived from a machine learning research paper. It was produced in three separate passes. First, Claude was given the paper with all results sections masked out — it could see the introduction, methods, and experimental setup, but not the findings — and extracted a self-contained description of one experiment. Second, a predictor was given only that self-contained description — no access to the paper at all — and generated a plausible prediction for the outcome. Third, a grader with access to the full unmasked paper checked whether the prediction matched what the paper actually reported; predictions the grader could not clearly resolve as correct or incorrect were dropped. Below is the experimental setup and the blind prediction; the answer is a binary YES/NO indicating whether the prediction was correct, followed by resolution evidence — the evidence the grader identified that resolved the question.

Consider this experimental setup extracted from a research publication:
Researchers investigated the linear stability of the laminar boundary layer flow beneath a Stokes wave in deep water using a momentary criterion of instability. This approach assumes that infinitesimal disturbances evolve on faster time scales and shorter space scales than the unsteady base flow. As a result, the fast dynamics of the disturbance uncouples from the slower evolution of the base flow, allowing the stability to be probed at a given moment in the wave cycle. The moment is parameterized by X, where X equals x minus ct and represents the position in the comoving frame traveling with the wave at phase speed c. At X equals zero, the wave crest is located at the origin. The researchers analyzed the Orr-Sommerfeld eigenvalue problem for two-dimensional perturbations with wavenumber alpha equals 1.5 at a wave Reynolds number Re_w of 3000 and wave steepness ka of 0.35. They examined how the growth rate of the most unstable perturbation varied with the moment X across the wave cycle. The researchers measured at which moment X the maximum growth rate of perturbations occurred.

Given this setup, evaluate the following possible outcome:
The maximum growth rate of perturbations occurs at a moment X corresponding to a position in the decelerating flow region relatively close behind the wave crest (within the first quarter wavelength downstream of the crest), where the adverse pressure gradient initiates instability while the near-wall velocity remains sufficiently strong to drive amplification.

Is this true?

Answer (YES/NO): NO